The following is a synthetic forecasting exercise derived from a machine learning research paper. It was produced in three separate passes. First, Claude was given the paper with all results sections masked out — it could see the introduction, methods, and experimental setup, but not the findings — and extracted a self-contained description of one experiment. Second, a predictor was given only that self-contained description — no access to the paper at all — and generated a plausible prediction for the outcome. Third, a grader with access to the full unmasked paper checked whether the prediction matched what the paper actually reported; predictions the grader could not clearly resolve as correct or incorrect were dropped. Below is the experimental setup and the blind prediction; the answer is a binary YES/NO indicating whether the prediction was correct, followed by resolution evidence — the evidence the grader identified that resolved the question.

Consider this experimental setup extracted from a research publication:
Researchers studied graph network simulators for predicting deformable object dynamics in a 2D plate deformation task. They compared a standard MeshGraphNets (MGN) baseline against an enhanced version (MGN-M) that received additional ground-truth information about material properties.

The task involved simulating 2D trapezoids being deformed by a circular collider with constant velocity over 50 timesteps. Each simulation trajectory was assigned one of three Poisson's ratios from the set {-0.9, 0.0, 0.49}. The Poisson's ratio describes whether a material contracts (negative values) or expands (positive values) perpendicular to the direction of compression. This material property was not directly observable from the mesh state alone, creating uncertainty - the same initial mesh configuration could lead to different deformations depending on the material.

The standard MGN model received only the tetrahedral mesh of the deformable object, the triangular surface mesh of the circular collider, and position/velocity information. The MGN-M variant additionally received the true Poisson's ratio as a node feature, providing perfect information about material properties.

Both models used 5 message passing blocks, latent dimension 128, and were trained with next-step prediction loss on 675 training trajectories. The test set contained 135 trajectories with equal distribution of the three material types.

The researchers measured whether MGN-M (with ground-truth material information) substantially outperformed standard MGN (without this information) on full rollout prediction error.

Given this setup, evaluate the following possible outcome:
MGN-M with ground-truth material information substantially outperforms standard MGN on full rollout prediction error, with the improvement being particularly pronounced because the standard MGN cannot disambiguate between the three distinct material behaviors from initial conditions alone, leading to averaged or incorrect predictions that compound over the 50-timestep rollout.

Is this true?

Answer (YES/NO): YES